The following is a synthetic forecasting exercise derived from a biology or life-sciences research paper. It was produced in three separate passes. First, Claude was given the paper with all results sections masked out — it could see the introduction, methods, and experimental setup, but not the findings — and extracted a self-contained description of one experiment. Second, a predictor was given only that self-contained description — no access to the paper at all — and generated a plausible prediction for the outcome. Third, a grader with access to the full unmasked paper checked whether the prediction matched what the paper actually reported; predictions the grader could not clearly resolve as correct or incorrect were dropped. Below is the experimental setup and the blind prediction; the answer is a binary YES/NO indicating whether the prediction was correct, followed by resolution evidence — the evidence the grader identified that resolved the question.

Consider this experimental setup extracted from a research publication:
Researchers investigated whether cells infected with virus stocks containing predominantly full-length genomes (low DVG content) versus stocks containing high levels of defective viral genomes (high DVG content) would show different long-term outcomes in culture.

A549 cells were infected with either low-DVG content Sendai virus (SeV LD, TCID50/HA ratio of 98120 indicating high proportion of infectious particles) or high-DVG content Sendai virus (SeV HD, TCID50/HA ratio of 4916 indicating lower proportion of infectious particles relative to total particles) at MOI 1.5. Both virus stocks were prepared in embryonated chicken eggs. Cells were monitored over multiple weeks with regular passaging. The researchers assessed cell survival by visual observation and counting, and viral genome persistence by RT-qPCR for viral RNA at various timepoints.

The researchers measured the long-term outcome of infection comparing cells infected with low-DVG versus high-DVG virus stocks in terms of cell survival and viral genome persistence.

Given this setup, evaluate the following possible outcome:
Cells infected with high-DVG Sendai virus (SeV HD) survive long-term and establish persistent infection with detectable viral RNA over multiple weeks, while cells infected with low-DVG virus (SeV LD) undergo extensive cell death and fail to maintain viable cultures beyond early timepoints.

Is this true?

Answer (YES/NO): YES